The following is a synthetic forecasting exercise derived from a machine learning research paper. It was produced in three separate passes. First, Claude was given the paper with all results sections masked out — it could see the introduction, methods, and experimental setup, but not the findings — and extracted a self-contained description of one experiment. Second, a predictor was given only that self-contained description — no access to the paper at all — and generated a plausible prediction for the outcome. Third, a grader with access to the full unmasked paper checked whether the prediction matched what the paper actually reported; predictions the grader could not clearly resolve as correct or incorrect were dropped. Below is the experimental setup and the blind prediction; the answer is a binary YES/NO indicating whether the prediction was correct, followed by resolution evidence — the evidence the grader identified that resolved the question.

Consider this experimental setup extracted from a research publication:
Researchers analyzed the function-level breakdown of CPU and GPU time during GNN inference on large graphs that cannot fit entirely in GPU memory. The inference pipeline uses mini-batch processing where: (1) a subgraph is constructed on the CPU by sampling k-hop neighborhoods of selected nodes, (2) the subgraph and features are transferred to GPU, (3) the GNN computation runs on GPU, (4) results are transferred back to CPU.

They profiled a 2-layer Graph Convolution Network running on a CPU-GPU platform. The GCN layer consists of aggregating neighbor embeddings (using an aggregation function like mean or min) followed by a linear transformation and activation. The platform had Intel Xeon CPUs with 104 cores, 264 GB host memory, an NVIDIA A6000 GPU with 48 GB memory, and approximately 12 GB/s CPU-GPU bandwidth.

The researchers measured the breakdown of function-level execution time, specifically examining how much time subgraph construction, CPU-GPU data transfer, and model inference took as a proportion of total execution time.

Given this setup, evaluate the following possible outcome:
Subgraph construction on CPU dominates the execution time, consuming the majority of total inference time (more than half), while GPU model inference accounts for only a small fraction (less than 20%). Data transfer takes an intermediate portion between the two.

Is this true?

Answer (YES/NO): NO